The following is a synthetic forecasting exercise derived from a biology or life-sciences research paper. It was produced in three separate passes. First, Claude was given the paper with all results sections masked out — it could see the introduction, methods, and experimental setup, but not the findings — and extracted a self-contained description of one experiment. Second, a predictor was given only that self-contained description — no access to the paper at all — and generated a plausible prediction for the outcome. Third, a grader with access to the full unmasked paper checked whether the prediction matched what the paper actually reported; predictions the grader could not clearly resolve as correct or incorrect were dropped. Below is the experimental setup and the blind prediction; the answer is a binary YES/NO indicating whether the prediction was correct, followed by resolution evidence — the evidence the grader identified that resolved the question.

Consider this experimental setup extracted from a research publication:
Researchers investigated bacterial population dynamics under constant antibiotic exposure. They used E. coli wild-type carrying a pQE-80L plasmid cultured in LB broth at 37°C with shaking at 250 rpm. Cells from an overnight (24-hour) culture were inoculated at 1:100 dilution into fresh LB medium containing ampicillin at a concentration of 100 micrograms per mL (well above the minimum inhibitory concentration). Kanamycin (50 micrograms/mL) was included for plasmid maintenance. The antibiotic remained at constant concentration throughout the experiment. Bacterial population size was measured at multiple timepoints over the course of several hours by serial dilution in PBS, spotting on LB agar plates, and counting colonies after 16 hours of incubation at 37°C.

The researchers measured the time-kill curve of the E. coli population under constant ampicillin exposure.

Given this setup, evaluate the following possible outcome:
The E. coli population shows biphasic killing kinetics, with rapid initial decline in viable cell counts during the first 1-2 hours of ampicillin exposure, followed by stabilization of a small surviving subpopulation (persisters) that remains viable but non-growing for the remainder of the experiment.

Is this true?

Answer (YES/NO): NO